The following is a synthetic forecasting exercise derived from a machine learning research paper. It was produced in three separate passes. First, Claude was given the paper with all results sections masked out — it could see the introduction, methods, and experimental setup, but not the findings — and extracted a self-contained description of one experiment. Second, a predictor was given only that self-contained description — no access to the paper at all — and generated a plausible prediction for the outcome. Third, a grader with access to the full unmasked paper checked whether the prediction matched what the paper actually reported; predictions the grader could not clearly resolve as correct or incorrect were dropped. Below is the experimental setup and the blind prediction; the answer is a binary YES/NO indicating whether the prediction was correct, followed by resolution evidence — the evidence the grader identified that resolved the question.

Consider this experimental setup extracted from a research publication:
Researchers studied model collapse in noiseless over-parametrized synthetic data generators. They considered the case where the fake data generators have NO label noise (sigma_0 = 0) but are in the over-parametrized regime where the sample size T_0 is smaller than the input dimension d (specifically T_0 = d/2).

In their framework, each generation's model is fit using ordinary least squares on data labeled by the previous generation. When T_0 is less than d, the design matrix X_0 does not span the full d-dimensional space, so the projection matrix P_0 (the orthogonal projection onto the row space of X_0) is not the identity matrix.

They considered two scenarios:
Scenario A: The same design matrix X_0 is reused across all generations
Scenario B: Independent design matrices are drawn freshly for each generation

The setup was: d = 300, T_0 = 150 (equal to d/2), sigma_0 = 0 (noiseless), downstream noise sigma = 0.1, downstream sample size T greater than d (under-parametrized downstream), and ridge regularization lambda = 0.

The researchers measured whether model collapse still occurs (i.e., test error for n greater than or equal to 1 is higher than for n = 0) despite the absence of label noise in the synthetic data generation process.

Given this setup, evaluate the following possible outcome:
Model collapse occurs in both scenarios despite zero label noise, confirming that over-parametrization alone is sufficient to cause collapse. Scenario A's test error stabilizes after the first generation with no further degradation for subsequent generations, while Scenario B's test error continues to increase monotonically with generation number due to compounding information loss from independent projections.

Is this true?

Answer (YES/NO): YES